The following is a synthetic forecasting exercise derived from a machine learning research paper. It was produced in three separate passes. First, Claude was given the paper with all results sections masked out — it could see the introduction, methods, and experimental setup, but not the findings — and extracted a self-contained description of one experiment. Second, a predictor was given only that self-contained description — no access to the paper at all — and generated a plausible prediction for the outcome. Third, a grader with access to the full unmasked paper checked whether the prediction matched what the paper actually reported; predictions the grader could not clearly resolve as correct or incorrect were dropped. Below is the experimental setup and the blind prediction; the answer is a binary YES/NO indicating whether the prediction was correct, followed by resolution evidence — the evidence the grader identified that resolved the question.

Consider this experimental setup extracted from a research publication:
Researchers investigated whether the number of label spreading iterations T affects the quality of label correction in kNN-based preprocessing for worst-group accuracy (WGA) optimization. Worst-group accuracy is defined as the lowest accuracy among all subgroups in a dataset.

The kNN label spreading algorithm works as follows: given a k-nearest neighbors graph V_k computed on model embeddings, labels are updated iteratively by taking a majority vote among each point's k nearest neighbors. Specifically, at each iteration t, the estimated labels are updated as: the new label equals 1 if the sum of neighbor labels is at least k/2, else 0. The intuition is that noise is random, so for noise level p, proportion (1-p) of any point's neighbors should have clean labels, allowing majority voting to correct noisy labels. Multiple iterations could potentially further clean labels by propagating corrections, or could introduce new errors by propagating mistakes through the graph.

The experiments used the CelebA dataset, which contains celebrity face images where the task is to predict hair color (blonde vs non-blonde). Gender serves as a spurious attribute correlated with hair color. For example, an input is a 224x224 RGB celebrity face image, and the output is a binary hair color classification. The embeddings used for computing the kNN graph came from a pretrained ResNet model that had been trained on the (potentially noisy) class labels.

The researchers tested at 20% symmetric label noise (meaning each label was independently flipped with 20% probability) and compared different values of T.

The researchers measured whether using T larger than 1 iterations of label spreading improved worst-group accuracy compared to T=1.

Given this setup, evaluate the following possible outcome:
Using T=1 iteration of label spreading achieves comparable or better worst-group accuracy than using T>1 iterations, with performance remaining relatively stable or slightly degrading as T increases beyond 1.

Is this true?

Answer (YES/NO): YES